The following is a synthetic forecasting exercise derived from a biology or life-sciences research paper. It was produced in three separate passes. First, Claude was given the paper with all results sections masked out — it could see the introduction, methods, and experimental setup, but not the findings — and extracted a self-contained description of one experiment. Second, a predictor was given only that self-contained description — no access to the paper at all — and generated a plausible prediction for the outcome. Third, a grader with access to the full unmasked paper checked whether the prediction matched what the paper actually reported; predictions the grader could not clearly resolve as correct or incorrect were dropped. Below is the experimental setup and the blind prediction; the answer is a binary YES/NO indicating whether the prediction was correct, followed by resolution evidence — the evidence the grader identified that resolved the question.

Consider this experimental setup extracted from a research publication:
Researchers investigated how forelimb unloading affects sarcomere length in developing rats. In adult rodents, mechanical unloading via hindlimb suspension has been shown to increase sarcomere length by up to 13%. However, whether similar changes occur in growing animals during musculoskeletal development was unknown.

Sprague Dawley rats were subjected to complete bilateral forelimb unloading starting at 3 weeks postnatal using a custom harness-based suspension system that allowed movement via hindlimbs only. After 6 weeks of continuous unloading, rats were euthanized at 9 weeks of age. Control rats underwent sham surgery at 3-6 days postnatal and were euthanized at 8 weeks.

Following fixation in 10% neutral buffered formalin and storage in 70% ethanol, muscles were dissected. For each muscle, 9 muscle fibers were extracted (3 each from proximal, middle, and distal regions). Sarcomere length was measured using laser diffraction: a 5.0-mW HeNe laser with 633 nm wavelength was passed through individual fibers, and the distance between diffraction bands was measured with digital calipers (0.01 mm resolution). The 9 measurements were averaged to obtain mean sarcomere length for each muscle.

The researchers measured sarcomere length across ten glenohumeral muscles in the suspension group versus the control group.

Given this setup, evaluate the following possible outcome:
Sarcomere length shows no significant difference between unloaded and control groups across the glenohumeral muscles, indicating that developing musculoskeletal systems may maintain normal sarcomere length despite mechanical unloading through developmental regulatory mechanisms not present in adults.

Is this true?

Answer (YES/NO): NO